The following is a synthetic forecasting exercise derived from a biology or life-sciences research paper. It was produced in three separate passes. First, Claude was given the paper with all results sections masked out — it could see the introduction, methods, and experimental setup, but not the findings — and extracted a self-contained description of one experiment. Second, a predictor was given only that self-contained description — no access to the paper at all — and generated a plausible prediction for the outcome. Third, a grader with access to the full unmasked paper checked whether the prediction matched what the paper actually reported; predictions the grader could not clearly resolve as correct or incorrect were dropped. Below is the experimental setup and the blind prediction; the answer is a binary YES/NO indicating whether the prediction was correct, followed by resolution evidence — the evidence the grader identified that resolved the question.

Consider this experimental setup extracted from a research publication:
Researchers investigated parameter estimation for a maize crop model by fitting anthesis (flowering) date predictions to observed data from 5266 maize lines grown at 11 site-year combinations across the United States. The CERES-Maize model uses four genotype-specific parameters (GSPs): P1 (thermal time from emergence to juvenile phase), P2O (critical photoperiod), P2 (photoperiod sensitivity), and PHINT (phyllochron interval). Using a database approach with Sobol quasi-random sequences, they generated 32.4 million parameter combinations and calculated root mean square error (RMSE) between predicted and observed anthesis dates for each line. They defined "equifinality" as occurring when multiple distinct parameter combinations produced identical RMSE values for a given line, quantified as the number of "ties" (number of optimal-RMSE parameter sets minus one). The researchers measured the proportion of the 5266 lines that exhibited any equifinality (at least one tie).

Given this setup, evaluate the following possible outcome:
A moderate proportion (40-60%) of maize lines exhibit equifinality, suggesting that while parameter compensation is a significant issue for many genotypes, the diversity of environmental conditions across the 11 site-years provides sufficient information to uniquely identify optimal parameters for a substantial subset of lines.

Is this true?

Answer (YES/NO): YES